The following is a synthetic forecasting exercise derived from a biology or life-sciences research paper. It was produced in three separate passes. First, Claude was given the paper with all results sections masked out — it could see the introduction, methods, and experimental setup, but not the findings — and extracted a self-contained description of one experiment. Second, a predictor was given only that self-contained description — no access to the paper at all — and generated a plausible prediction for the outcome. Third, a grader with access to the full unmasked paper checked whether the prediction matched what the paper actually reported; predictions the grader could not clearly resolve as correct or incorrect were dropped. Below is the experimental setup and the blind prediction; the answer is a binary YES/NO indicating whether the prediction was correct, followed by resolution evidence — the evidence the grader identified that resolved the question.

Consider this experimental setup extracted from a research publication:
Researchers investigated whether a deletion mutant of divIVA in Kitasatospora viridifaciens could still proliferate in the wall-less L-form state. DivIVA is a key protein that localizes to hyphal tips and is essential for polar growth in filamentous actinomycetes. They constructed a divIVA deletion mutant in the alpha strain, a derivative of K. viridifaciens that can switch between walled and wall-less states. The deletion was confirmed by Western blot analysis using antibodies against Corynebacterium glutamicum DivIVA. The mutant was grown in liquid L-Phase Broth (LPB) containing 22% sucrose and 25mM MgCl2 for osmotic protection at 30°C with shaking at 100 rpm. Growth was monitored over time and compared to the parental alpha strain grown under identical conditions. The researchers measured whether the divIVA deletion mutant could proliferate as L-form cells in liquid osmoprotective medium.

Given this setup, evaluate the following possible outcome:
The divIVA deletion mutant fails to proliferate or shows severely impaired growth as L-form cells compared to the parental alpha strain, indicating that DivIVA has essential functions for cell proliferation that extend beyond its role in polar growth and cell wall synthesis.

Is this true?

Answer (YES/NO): NO